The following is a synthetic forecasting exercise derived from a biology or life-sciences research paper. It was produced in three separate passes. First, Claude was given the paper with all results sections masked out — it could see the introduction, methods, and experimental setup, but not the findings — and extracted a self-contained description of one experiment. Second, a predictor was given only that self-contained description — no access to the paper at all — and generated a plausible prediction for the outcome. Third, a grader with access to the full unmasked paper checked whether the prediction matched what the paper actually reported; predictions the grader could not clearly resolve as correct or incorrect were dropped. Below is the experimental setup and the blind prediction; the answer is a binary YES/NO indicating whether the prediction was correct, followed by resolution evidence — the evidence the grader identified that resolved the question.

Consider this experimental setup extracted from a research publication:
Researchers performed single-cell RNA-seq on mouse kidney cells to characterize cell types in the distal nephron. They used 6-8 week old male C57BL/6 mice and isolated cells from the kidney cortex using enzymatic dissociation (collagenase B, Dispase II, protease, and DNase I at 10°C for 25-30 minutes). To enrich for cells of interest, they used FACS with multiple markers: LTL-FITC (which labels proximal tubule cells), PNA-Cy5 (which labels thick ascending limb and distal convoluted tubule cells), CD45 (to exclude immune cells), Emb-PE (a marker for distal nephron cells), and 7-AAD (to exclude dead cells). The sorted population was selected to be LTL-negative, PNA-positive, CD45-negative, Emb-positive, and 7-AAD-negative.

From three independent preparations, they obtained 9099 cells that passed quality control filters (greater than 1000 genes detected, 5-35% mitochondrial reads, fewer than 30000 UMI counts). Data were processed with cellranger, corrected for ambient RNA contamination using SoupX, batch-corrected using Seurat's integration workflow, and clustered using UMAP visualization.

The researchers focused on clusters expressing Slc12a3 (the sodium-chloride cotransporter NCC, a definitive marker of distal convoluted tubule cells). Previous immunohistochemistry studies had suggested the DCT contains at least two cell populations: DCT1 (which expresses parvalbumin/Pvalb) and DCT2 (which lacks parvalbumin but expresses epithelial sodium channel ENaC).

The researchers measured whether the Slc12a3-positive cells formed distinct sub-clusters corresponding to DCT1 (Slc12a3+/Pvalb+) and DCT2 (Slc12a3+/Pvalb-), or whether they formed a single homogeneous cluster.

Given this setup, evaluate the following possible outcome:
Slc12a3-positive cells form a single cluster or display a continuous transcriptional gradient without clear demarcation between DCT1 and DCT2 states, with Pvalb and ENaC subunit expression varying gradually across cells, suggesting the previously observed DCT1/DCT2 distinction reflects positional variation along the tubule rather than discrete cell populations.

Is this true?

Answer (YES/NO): NO